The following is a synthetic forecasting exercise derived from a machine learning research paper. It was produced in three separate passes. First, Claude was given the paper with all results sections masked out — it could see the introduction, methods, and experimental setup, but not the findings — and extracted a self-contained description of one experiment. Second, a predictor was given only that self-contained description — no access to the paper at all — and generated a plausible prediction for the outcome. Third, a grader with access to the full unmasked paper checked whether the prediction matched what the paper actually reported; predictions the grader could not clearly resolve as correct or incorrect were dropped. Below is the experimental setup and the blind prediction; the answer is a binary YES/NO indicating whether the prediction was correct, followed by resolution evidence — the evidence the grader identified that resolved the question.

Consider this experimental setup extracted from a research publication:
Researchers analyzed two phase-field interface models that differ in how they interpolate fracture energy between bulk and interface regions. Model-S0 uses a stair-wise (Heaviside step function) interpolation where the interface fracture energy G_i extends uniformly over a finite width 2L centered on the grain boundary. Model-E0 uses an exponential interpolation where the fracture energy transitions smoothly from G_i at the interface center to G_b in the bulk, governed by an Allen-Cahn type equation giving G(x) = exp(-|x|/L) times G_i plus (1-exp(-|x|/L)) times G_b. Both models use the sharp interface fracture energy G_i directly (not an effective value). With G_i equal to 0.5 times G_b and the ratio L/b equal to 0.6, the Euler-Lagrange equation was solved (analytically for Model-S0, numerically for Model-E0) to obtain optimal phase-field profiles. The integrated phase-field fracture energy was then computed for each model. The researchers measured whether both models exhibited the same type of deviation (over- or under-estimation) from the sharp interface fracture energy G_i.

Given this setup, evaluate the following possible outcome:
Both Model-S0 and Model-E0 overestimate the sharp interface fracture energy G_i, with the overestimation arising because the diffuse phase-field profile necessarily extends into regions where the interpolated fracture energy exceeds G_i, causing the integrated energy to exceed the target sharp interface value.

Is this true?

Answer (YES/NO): YES